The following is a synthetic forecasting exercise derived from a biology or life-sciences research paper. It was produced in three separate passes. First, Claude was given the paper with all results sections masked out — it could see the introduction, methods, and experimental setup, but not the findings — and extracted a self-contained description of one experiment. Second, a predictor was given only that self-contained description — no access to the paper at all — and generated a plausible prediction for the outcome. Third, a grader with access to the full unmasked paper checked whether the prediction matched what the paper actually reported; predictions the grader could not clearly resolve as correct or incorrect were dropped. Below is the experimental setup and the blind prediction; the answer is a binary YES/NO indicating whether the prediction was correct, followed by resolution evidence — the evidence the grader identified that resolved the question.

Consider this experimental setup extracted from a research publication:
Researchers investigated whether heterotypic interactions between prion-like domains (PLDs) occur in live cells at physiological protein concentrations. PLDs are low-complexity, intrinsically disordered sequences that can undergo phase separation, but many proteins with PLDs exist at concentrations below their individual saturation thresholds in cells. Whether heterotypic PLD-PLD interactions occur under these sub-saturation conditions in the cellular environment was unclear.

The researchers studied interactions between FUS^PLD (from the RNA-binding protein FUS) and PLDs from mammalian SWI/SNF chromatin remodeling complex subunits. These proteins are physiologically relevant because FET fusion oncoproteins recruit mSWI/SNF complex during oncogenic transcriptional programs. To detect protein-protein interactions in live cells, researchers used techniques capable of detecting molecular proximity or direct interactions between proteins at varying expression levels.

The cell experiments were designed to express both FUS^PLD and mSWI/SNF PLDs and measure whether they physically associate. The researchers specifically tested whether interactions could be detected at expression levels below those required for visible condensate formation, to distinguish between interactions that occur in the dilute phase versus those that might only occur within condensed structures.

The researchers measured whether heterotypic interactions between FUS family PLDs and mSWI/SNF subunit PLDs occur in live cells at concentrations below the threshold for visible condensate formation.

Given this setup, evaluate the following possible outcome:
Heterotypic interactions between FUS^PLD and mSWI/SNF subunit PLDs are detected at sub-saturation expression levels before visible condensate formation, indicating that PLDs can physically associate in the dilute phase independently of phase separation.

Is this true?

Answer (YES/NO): YES